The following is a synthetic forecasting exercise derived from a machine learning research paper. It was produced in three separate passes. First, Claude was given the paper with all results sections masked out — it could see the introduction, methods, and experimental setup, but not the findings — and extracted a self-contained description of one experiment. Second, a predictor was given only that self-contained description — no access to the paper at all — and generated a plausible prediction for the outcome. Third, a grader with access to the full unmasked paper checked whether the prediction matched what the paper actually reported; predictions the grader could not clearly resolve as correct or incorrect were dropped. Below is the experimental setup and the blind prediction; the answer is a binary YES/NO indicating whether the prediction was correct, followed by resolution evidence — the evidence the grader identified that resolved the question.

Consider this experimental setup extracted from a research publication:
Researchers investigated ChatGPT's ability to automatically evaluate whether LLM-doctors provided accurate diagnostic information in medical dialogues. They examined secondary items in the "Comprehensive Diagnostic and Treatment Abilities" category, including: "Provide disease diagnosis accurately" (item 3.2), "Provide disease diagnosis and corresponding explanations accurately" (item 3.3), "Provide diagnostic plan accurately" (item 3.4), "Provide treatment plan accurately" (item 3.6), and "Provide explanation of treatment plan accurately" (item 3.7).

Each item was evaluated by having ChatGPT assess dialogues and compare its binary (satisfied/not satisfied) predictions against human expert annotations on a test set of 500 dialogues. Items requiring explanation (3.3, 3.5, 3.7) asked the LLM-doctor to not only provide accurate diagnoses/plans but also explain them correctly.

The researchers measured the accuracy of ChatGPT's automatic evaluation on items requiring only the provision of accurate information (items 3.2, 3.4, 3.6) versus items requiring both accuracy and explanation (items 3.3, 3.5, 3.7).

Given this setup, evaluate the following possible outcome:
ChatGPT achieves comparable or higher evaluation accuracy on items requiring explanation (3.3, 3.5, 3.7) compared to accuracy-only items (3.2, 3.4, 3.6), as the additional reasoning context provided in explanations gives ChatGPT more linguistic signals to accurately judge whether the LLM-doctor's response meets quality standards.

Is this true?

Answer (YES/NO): NO